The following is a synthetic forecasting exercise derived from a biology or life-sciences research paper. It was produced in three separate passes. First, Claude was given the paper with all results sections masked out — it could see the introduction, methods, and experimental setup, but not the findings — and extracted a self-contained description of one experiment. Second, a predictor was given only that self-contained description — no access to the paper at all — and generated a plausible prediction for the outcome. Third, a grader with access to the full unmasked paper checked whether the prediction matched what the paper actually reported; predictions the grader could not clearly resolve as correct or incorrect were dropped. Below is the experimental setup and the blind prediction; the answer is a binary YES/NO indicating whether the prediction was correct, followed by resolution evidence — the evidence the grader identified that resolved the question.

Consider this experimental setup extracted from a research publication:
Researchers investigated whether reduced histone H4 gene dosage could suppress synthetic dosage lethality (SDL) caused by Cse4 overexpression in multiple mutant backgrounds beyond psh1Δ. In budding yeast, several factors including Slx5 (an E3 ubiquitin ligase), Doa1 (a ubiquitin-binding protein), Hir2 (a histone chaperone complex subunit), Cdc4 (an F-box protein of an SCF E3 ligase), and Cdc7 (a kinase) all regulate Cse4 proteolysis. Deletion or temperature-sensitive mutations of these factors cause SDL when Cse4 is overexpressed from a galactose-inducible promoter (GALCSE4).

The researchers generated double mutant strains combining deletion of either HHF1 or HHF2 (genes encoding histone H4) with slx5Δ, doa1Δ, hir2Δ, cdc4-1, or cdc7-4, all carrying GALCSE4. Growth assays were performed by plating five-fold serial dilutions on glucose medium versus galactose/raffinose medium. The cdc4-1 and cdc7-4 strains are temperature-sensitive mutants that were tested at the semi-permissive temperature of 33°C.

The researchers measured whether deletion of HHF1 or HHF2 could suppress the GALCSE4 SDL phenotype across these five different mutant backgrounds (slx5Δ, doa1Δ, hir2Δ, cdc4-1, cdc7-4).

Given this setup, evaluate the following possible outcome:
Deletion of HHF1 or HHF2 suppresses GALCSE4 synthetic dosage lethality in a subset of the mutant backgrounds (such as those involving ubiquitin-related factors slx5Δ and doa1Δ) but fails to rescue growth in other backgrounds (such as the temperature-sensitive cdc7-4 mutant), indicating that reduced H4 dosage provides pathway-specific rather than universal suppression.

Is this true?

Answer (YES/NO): NO